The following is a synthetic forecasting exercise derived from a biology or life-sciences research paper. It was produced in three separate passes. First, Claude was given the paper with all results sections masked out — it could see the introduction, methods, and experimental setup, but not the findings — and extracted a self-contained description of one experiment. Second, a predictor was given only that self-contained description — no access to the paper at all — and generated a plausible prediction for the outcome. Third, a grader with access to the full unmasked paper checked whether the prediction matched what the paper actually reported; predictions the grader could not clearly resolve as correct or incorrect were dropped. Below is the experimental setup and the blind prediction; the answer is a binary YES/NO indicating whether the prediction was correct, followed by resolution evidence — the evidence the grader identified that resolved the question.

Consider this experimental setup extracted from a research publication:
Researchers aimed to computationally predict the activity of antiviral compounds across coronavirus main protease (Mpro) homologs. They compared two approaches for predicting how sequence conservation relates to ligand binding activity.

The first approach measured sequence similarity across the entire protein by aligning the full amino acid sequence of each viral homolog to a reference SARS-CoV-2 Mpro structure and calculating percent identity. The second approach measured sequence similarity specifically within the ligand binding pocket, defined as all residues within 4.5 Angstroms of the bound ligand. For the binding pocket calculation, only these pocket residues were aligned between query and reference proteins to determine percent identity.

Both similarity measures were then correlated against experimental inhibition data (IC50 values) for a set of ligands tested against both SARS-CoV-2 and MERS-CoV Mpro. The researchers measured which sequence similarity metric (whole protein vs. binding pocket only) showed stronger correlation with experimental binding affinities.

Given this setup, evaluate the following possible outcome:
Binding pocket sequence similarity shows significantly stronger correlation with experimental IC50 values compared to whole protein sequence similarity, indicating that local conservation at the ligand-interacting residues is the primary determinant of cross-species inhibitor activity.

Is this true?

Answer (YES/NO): NO